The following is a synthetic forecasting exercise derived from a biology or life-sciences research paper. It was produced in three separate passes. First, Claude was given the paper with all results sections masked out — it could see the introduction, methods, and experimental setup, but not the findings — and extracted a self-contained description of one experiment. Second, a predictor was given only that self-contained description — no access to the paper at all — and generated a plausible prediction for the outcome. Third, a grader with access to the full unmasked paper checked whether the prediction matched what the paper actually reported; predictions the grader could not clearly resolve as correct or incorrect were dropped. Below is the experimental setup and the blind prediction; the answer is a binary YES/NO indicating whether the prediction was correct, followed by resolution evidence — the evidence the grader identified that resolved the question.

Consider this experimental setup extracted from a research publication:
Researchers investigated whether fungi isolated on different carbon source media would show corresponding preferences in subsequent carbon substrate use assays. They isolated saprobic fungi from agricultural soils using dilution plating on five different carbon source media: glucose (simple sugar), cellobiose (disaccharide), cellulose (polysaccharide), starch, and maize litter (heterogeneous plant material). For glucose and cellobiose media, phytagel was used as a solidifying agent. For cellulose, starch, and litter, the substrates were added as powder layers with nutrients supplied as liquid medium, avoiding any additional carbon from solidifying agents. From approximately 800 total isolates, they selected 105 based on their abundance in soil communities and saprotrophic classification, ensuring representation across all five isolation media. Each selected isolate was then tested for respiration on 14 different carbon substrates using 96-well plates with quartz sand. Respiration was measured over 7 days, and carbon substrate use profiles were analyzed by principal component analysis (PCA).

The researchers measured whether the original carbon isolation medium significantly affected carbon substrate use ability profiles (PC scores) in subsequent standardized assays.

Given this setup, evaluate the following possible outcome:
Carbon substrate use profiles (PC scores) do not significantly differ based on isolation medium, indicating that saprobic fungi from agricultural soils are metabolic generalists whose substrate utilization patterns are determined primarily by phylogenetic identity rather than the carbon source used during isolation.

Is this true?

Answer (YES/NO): NO